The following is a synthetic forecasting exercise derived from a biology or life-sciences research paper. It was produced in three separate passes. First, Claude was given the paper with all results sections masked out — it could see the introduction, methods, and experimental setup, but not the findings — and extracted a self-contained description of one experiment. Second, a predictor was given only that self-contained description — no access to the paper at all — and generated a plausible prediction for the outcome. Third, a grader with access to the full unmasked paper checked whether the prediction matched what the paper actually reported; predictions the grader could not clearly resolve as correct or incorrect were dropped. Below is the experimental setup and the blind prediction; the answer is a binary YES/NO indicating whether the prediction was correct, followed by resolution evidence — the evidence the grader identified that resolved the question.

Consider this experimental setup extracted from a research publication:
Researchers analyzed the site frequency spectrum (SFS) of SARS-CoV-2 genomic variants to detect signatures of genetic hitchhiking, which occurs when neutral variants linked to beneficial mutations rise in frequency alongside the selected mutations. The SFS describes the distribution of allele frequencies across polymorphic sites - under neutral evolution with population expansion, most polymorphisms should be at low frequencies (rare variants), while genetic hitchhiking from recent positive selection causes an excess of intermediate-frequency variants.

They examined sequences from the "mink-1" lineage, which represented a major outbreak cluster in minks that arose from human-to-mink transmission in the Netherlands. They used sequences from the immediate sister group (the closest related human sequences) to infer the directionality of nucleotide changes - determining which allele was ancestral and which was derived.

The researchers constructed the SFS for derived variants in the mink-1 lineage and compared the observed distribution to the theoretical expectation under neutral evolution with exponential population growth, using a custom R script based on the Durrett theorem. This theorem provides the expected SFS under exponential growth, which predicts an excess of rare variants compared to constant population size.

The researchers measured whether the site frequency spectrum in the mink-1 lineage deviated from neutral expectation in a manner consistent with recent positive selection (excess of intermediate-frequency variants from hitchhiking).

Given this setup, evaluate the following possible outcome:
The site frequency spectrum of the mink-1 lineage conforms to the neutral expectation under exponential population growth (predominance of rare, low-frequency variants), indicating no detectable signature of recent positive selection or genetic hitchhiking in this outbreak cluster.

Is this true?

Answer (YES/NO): NO